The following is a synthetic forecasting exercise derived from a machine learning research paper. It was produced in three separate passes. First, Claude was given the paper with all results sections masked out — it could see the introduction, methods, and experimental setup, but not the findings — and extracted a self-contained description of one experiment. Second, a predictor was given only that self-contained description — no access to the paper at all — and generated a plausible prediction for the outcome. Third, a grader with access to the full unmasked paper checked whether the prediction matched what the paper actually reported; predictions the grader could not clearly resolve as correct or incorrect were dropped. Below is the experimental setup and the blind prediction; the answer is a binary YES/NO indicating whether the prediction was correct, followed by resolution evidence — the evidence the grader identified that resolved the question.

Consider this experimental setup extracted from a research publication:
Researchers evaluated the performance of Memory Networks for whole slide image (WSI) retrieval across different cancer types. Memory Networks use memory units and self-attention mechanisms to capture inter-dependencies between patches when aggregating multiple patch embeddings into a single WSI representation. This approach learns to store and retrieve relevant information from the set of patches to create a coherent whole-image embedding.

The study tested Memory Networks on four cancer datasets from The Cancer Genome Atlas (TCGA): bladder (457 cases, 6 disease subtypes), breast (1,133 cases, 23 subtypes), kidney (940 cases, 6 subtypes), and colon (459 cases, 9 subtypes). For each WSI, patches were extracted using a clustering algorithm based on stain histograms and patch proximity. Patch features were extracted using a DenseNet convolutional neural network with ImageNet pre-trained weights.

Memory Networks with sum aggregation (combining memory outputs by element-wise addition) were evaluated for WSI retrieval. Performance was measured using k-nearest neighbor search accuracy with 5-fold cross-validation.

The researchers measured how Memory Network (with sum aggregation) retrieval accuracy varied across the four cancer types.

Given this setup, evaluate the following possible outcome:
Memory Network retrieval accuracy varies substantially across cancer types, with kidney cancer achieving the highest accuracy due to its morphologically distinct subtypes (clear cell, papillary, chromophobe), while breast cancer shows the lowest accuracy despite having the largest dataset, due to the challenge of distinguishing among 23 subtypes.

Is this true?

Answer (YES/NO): NO